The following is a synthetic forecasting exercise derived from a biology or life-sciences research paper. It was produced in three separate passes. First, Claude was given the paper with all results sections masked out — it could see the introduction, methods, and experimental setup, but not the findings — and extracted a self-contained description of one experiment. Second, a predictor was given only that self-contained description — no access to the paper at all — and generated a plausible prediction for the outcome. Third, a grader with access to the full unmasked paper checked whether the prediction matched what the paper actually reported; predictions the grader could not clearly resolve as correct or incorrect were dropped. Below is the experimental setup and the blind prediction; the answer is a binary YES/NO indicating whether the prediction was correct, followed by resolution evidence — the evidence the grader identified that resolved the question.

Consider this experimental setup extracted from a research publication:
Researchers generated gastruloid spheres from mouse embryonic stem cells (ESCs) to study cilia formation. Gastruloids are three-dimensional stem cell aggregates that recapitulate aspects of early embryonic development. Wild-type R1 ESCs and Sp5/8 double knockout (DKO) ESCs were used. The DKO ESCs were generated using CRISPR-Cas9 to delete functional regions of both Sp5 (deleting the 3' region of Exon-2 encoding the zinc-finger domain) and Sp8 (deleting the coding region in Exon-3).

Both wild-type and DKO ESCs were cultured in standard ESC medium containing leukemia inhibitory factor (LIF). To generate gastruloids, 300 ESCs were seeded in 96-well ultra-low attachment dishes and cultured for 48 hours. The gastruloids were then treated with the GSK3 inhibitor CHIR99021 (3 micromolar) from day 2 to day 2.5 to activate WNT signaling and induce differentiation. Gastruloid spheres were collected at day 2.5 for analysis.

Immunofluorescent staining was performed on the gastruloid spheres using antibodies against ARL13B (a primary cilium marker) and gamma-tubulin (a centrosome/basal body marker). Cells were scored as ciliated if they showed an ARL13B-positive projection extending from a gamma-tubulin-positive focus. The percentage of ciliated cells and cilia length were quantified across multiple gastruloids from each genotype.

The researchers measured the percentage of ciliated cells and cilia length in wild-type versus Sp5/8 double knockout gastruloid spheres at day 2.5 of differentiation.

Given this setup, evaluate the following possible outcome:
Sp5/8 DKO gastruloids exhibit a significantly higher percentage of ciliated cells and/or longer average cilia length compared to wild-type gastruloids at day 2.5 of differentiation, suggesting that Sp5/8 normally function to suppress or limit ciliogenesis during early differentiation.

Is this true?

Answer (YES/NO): NO